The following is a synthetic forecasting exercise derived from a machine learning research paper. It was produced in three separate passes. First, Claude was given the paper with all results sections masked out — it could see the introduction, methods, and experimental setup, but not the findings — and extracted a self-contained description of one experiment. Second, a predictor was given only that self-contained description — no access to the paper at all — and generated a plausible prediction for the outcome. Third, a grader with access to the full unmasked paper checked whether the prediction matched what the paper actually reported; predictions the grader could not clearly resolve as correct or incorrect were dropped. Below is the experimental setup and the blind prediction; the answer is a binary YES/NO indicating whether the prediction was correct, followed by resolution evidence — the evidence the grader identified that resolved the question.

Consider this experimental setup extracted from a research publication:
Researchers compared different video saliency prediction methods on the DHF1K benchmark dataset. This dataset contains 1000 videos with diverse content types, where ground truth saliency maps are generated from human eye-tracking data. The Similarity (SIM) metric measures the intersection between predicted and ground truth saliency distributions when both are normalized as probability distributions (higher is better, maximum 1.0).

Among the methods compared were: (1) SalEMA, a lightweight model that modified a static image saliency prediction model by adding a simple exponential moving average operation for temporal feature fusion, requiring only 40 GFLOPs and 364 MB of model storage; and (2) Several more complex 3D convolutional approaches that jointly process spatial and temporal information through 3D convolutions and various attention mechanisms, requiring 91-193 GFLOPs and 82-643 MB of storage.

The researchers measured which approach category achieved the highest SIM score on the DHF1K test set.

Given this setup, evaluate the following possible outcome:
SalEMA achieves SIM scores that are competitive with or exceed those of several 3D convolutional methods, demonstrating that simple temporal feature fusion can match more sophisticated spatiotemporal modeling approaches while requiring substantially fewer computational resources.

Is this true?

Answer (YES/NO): YES